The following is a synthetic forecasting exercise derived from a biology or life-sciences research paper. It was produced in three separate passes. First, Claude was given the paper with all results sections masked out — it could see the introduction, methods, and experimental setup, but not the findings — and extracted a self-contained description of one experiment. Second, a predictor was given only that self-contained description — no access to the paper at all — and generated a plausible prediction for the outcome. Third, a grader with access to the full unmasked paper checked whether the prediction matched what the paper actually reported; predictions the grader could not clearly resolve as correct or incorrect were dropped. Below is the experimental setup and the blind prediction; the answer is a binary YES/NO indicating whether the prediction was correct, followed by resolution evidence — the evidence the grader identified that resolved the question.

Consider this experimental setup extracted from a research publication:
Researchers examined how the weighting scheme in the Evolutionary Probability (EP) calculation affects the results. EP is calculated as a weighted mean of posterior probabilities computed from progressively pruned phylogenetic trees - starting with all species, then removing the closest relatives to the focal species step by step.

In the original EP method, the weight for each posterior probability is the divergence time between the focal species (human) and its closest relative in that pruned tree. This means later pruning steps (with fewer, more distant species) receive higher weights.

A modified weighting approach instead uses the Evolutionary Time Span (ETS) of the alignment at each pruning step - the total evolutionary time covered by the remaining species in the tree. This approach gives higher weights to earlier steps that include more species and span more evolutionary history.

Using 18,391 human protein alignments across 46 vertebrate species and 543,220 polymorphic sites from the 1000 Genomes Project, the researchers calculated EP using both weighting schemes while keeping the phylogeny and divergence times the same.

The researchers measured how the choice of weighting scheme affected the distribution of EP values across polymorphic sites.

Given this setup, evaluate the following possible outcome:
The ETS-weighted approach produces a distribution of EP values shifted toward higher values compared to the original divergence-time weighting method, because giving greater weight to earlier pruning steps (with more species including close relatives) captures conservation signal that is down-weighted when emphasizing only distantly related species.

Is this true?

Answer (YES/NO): NO